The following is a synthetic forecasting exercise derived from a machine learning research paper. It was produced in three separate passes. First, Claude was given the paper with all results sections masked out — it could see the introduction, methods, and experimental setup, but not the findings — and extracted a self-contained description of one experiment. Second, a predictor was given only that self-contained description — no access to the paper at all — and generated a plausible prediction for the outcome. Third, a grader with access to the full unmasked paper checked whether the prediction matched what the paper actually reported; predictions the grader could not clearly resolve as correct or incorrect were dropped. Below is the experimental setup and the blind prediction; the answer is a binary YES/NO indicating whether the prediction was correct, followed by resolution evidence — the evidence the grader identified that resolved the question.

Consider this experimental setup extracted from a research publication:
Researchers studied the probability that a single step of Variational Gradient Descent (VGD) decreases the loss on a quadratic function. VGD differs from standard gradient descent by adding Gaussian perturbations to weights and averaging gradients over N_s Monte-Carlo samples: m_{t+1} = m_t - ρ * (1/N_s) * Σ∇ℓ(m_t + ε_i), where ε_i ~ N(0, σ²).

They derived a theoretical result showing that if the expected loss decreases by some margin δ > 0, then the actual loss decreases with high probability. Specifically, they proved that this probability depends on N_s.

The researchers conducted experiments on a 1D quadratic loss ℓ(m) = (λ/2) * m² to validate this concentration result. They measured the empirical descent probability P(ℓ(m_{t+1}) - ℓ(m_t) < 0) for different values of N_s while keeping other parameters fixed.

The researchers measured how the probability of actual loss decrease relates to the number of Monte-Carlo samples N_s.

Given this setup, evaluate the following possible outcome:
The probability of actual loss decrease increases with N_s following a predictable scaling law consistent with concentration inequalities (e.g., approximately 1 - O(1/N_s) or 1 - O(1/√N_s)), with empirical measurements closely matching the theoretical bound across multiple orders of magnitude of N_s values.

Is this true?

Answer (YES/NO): NO